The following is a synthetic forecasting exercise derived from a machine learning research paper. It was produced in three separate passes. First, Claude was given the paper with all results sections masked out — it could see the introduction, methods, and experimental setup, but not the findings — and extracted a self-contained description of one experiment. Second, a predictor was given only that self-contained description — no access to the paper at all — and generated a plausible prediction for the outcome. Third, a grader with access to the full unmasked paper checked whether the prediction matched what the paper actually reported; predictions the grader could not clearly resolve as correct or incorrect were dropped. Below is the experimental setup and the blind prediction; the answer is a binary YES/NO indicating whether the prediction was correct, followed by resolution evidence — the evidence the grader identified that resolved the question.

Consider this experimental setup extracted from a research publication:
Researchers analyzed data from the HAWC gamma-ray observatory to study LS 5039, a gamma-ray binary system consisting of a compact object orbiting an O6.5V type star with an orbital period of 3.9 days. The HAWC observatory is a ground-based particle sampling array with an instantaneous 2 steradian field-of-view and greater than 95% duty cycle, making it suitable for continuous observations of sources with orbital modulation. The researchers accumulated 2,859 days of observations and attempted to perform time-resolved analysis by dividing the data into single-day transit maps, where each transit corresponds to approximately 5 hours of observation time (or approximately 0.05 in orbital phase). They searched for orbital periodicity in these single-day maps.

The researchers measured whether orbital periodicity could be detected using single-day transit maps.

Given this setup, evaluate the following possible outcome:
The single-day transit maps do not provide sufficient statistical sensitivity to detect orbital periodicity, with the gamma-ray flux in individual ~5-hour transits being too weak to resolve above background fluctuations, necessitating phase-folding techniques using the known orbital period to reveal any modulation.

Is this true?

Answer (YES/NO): YES